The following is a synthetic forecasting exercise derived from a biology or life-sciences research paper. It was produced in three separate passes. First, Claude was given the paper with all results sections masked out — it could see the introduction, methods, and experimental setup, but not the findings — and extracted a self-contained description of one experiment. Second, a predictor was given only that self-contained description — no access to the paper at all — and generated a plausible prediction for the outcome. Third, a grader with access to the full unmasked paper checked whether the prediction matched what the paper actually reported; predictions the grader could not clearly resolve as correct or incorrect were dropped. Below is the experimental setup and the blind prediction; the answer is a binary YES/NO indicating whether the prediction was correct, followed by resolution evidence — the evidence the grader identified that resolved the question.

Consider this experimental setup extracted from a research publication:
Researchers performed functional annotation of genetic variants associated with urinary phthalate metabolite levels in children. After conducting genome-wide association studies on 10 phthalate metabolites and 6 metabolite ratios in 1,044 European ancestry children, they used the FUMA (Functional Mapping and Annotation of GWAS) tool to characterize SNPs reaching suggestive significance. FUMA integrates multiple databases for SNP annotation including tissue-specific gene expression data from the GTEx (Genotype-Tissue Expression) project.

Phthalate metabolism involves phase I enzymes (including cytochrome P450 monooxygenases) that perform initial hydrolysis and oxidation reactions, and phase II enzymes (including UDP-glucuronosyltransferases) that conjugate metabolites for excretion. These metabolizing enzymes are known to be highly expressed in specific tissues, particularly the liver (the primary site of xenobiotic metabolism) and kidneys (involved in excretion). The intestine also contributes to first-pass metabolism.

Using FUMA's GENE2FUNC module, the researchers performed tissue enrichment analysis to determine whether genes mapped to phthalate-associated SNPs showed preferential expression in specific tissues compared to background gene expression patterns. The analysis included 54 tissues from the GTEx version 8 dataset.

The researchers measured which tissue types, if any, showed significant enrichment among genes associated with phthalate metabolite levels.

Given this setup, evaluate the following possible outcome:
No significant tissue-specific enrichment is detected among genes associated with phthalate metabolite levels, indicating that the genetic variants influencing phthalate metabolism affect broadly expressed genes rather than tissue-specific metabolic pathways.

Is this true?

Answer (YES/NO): NO